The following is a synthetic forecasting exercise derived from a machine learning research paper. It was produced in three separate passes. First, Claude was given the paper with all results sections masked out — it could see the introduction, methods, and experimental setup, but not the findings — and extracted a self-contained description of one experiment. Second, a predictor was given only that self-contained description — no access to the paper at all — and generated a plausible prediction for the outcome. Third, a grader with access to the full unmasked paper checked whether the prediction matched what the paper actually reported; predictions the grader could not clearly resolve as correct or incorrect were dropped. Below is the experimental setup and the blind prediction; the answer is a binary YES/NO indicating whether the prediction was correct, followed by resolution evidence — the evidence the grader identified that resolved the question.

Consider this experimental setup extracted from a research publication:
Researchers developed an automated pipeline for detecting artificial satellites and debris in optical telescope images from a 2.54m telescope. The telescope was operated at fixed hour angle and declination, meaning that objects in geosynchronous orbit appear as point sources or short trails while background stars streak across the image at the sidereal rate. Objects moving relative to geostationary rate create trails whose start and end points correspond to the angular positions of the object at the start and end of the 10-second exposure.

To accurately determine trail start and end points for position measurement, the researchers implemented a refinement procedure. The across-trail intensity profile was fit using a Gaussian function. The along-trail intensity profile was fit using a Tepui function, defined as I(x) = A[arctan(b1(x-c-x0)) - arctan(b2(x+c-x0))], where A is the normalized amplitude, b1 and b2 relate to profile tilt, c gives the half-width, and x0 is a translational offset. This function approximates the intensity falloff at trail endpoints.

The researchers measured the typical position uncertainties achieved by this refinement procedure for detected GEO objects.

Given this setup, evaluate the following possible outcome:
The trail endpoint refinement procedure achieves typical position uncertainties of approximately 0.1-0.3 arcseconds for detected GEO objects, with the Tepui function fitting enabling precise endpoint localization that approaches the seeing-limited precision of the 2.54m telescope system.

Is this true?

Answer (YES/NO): NO